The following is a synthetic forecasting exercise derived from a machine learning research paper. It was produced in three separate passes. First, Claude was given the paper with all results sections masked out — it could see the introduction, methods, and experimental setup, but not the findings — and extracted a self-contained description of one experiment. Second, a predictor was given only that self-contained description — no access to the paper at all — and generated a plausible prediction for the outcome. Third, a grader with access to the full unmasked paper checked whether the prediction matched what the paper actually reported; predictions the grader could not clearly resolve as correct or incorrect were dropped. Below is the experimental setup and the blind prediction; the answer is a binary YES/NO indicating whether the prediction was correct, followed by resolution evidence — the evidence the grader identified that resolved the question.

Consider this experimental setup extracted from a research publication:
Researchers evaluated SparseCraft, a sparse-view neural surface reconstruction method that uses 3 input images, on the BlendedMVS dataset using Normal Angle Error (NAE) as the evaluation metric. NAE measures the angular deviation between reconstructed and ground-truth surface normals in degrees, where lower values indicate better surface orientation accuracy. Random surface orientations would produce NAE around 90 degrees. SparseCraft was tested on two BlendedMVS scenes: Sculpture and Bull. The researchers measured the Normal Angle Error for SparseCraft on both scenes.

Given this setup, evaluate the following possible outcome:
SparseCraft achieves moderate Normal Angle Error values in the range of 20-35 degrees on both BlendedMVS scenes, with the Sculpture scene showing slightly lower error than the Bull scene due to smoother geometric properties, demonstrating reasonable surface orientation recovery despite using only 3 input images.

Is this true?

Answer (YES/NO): NO